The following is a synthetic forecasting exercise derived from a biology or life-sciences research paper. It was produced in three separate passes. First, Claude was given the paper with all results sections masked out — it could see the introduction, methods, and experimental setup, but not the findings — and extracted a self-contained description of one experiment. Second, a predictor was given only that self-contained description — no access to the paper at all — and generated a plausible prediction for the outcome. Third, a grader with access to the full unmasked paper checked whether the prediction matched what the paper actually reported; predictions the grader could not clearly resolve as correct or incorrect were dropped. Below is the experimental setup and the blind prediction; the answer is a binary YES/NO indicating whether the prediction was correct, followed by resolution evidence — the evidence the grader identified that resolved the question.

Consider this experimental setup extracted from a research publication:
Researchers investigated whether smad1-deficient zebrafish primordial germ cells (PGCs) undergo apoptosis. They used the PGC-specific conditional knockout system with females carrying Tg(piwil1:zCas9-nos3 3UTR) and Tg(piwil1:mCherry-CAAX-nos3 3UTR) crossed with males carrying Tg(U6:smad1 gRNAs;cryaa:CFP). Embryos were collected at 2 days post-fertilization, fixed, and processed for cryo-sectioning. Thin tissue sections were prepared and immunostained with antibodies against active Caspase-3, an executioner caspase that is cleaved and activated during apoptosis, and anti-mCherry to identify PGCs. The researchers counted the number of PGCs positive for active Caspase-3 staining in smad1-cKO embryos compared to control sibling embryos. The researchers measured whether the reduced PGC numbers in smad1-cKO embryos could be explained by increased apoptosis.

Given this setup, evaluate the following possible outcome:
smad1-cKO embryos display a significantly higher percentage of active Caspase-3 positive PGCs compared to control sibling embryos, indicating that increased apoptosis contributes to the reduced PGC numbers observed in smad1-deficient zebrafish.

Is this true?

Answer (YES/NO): YES